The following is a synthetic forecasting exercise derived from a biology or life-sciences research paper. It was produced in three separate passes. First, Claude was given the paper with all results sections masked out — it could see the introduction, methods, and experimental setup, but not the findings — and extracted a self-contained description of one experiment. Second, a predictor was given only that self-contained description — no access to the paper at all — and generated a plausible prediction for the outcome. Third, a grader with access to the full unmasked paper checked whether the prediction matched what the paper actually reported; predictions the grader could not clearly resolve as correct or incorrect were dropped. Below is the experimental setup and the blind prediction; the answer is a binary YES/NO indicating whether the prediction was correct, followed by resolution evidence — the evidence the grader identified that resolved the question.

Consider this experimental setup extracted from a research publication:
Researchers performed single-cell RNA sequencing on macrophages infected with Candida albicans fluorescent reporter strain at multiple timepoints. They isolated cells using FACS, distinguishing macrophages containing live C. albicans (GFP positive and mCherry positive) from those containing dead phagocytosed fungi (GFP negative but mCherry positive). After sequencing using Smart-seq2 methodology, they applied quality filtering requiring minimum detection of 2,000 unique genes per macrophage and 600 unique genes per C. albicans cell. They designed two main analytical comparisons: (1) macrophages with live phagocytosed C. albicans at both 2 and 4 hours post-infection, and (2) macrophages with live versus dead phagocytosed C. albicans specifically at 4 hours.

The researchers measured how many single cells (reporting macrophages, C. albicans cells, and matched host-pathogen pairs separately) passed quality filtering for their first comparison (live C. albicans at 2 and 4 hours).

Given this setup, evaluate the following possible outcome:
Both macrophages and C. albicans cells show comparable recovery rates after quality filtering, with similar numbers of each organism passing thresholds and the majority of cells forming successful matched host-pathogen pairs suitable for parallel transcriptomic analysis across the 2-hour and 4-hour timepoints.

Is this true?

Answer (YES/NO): NO